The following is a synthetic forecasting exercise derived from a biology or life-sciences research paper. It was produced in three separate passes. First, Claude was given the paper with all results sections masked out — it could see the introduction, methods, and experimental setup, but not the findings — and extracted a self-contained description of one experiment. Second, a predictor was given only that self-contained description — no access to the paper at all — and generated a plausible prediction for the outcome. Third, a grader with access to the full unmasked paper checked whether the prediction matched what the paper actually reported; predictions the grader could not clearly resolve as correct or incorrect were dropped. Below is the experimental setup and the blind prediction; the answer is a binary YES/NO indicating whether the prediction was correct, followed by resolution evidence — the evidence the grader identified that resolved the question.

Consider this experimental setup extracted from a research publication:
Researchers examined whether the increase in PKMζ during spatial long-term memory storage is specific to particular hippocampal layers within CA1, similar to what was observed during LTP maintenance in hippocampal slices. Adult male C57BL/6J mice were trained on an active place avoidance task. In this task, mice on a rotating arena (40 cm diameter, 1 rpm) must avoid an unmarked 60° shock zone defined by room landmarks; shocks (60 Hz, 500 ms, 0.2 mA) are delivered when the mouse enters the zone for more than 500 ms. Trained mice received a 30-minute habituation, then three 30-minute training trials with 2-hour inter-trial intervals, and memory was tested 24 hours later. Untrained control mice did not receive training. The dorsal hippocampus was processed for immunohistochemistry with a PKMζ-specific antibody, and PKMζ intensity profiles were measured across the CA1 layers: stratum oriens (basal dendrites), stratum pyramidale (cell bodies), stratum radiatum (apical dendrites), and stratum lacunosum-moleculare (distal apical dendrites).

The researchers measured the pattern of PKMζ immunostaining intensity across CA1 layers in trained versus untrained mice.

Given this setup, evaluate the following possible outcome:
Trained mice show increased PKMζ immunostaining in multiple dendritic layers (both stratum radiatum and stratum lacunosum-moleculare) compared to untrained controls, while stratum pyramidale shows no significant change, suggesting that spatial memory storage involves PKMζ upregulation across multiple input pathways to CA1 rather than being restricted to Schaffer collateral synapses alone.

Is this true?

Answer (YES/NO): NO